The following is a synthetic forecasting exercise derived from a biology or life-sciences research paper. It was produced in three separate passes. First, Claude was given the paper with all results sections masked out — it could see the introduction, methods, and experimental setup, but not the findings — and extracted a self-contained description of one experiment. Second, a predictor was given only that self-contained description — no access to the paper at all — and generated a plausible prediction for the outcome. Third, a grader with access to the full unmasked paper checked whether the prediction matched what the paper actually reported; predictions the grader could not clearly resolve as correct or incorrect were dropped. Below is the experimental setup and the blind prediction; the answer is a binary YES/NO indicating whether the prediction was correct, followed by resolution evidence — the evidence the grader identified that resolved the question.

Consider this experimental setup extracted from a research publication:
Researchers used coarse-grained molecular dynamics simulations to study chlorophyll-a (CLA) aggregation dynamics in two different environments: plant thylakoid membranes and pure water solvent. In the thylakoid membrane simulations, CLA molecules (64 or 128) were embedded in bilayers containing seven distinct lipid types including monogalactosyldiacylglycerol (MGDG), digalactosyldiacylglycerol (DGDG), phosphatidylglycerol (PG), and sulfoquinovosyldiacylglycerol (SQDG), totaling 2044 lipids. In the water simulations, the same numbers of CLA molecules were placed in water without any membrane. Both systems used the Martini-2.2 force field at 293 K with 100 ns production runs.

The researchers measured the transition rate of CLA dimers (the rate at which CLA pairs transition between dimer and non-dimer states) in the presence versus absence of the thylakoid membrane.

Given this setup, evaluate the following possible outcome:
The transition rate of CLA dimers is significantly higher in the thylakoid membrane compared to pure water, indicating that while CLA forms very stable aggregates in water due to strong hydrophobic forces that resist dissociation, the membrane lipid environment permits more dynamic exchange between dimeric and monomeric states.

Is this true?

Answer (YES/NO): NO